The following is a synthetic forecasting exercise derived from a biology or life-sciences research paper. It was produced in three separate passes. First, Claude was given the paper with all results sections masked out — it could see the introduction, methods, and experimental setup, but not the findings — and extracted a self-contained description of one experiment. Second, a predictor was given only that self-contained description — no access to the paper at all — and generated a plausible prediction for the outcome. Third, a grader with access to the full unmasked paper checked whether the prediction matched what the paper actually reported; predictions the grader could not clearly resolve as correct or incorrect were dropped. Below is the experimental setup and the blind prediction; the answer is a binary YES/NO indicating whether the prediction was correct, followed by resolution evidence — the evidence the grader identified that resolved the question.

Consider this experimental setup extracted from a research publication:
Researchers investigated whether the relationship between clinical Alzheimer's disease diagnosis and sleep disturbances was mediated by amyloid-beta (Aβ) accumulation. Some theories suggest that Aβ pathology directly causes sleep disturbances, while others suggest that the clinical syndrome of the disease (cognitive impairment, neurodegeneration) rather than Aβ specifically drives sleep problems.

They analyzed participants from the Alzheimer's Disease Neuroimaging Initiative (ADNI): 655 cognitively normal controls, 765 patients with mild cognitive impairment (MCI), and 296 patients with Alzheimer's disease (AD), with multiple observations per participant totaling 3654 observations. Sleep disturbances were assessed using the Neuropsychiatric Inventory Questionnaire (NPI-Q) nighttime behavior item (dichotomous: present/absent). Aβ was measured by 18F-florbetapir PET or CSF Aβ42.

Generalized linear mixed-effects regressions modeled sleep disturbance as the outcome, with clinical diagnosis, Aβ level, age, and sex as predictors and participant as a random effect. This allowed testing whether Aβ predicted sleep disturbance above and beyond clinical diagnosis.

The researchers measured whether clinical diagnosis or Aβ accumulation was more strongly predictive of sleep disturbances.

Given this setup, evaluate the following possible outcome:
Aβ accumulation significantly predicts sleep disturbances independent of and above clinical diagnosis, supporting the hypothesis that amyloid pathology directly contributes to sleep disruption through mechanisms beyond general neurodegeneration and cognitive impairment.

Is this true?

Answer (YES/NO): NO